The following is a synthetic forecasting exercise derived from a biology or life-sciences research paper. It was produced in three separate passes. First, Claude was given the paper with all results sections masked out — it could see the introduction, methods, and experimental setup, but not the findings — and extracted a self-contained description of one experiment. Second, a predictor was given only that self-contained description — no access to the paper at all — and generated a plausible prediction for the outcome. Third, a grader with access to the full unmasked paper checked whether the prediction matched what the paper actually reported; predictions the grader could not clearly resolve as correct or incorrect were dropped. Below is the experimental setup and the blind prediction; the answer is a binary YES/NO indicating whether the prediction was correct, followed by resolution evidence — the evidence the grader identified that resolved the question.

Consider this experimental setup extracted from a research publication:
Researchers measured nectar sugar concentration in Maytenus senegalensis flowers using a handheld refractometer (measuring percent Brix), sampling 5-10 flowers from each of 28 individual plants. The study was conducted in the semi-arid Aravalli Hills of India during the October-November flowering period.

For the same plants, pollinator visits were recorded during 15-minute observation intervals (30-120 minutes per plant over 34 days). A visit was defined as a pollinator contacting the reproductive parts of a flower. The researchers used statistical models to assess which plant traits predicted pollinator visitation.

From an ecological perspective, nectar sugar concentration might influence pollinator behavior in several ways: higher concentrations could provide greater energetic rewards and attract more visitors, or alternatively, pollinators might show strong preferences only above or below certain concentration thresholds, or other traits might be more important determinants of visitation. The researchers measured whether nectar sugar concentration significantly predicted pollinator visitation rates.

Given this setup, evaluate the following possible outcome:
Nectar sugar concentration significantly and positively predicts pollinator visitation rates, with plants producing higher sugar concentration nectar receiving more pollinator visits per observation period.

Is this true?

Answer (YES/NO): NO